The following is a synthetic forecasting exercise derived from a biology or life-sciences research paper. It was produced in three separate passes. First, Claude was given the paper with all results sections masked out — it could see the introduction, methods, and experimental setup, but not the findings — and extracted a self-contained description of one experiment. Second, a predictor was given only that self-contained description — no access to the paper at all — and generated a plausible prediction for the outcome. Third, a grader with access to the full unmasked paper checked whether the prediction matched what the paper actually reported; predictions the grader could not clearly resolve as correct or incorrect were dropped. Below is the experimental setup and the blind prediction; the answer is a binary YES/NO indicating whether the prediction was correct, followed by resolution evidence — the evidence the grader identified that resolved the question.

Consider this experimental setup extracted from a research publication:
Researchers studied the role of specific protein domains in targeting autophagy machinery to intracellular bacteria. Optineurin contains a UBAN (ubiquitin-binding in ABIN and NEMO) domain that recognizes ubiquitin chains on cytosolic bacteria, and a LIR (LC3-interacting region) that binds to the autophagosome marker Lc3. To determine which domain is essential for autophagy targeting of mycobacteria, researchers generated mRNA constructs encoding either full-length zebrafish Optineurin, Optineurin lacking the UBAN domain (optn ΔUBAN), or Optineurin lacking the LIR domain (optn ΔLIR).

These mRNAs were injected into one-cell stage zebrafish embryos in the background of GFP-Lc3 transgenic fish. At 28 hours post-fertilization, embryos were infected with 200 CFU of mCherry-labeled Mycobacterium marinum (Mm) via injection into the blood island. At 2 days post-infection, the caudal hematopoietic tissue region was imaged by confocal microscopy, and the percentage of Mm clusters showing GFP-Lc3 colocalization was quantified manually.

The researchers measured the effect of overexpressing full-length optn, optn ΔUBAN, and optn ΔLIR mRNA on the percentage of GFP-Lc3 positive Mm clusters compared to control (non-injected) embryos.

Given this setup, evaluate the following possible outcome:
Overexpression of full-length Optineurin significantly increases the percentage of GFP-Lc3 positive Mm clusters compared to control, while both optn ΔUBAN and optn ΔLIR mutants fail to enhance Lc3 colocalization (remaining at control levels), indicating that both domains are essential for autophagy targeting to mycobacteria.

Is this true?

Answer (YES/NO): YES